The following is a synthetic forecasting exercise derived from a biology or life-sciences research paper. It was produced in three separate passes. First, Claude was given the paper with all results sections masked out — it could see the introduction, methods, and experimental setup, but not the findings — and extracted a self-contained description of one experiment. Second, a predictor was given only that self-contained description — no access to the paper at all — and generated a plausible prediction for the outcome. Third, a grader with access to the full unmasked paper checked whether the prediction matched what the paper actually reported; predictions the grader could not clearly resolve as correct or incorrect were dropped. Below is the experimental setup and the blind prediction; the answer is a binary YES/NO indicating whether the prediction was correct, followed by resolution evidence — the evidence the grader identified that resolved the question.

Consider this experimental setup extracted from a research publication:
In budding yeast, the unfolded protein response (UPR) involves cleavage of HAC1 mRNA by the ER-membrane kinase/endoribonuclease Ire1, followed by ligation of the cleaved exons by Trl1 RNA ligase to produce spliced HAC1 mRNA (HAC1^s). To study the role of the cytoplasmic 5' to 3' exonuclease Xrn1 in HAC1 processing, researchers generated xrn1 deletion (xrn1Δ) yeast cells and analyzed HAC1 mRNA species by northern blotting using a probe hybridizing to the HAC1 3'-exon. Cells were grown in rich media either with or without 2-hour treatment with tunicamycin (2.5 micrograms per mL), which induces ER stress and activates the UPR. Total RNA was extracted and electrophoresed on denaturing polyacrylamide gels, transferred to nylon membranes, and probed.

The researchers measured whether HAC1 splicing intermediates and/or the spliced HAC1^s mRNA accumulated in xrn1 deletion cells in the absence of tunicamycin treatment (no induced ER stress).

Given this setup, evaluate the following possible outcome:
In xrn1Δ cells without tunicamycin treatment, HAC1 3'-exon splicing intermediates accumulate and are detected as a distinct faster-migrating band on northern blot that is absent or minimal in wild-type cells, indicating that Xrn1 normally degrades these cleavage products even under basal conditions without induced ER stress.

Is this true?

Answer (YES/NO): YES